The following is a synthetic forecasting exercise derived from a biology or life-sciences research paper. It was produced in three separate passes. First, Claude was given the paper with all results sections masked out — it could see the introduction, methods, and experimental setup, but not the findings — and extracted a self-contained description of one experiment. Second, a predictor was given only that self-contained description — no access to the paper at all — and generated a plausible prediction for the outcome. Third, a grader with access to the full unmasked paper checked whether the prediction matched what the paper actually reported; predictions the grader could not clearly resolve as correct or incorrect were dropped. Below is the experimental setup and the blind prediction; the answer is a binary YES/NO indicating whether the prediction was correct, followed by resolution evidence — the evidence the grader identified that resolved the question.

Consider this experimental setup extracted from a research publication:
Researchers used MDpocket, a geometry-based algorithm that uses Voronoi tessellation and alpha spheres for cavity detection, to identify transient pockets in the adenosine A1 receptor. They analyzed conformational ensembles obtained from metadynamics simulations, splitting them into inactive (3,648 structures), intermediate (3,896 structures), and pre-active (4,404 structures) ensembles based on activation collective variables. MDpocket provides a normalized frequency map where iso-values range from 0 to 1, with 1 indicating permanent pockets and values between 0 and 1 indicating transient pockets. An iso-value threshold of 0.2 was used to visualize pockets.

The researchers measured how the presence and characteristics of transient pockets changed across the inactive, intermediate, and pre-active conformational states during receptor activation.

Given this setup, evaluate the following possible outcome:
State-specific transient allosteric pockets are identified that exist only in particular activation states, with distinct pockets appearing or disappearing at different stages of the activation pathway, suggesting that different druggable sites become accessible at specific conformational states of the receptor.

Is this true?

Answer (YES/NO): YES